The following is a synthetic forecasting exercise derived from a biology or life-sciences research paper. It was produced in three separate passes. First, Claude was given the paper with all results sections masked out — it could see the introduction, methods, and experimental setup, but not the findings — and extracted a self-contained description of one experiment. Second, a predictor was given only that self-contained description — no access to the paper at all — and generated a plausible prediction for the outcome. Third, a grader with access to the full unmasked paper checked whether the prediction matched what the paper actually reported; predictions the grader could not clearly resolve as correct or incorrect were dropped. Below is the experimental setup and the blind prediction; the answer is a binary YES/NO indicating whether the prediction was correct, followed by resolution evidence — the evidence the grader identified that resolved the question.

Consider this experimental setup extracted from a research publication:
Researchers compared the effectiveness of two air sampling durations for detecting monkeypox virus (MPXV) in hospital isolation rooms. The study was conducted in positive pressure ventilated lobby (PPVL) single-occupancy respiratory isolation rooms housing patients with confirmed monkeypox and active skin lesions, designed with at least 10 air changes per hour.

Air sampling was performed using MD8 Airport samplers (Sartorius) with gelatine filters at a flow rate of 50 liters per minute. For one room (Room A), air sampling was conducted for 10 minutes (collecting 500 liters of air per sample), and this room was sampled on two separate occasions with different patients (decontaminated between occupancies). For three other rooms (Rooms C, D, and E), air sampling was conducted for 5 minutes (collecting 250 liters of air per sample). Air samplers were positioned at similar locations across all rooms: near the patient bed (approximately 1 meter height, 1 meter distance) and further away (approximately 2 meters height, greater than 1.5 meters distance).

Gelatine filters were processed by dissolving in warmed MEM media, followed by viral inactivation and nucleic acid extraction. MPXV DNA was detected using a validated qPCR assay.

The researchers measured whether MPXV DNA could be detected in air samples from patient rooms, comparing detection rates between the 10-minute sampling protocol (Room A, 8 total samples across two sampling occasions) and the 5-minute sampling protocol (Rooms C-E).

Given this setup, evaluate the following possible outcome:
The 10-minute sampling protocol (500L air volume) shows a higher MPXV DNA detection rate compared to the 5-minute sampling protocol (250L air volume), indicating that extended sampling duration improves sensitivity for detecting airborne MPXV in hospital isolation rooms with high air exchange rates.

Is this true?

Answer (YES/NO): YES